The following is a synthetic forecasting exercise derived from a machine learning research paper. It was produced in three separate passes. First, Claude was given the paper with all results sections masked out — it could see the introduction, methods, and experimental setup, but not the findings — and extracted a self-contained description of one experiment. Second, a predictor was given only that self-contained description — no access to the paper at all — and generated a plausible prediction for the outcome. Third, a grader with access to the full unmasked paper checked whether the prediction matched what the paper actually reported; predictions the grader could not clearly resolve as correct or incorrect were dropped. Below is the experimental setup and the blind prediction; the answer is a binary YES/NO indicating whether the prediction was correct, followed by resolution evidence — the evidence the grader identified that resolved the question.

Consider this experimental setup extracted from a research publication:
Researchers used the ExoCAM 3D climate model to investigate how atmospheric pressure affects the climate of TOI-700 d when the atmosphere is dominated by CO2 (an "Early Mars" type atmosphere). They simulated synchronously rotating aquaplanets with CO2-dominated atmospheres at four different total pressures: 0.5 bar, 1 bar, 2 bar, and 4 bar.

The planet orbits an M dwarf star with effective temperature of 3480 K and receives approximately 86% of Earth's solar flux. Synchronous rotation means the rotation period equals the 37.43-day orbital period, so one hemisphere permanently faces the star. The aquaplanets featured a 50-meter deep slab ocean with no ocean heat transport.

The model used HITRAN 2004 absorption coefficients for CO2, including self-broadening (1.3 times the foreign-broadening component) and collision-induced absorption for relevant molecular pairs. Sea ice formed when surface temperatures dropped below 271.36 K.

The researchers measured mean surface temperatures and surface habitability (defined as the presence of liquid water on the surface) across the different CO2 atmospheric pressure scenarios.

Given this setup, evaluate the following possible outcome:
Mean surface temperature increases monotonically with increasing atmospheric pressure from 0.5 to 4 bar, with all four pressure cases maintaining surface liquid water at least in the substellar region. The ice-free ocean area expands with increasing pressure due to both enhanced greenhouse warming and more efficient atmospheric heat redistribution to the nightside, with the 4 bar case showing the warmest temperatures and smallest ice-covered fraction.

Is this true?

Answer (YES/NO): YES